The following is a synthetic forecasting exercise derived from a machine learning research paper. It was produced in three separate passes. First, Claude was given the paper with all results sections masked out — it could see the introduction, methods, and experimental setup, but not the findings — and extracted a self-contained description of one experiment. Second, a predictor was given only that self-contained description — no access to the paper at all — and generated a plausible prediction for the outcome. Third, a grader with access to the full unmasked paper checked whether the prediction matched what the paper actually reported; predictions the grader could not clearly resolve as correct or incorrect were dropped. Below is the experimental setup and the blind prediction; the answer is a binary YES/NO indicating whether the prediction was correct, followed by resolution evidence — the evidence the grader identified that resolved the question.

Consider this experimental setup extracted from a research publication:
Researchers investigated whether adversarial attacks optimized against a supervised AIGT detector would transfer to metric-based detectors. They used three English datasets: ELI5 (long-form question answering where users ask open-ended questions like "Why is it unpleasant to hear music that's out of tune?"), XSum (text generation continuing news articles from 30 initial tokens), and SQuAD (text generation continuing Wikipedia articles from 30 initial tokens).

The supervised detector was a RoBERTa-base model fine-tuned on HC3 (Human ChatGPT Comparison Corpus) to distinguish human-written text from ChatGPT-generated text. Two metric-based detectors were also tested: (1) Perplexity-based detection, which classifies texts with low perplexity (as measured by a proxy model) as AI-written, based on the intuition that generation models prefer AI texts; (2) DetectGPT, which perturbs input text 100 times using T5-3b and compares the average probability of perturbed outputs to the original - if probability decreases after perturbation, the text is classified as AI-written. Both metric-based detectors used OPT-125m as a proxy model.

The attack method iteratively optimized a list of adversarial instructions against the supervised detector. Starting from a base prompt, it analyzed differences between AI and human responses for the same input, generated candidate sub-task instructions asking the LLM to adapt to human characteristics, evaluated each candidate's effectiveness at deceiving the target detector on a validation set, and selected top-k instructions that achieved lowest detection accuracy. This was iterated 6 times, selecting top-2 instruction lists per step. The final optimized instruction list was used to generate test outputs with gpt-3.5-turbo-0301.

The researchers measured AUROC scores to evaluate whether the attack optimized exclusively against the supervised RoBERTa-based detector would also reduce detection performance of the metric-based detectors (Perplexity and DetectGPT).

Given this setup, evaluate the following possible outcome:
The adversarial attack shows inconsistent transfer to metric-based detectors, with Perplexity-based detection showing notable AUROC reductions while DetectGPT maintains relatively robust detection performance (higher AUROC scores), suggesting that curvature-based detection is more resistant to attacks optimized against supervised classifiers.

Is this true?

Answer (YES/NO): NO